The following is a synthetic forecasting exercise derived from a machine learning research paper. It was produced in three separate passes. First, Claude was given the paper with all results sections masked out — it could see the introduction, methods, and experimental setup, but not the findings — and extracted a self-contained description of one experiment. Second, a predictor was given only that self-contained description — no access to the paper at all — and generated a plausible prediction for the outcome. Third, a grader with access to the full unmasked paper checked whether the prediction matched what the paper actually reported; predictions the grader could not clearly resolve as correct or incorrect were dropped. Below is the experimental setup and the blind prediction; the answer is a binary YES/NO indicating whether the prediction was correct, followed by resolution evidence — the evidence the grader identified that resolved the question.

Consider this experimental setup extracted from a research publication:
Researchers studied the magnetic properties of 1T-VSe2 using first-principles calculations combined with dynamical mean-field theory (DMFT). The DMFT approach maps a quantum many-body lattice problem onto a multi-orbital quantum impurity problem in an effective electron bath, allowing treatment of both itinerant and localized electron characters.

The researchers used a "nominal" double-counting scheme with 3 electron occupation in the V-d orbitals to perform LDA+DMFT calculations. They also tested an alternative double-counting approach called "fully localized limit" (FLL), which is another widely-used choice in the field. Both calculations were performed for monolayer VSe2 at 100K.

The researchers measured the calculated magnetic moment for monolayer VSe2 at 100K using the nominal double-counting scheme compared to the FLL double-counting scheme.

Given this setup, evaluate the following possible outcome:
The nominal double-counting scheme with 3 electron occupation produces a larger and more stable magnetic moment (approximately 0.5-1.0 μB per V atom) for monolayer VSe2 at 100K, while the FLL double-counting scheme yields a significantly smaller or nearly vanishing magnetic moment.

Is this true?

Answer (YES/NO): NO